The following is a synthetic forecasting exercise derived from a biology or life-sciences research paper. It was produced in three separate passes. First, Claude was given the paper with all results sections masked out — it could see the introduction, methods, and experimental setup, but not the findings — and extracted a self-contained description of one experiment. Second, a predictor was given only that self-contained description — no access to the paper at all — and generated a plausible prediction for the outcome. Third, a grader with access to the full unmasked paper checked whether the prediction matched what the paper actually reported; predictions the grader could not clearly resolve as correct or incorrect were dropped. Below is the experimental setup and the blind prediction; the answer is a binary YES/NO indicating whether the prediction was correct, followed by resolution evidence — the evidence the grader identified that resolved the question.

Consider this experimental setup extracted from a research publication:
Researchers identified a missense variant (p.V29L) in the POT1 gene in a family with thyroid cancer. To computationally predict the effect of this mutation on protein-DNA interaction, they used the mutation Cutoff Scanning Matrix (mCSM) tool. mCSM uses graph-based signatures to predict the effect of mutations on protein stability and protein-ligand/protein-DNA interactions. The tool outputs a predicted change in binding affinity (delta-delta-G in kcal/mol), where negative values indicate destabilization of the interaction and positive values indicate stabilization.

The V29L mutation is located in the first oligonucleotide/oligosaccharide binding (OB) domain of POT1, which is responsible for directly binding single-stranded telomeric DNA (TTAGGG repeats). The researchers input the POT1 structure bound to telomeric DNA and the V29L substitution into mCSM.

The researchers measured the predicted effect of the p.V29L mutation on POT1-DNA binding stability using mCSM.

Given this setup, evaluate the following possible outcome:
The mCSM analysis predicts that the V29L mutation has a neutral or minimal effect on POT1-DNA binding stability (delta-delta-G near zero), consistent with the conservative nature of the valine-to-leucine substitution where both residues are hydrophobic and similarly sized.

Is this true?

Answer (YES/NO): NO